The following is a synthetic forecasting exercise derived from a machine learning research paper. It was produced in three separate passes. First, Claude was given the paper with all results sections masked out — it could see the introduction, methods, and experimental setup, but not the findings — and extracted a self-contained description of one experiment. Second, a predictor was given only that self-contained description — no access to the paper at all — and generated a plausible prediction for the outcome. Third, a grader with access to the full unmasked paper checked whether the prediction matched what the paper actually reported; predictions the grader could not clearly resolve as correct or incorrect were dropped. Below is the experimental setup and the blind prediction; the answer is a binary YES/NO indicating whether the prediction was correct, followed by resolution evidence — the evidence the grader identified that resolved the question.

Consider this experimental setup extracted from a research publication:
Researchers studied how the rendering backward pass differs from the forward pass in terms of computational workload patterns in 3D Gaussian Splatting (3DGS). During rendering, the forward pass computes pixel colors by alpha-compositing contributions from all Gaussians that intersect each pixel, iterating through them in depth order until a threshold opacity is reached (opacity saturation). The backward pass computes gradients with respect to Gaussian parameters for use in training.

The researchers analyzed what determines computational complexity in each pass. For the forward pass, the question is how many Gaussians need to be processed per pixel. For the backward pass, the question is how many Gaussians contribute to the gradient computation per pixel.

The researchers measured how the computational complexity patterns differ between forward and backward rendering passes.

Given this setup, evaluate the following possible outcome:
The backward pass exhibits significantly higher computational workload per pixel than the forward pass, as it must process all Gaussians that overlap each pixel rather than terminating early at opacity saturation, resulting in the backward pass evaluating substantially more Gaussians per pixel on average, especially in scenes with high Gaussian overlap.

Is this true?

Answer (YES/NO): NO